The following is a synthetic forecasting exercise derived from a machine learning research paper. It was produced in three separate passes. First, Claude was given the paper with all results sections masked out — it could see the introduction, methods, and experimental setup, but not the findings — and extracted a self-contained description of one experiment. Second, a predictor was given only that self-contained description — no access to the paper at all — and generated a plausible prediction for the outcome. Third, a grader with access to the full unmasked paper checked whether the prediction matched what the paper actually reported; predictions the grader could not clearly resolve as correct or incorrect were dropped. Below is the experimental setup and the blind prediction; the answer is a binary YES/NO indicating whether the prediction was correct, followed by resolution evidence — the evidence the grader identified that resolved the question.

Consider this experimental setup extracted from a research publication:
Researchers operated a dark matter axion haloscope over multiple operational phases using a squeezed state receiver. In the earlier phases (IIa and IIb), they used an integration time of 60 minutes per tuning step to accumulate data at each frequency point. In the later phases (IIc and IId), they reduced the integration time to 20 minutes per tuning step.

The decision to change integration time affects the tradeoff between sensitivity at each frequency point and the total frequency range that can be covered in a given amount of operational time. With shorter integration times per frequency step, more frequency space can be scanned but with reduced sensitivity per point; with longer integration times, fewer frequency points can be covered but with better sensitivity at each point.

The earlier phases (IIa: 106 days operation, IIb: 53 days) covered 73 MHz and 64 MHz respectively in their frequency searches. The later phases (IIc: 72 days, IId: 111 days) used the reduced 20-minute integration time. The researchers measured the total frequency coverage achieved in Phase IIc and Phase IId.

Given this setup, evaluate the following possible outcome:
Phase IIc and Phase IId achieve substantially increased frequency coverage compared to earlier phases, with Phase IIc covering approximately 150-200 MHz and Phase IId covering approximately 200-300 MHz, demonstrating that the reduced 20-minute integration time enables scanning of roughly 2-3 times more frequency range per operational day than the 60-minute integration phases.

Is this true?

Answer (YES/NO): YES